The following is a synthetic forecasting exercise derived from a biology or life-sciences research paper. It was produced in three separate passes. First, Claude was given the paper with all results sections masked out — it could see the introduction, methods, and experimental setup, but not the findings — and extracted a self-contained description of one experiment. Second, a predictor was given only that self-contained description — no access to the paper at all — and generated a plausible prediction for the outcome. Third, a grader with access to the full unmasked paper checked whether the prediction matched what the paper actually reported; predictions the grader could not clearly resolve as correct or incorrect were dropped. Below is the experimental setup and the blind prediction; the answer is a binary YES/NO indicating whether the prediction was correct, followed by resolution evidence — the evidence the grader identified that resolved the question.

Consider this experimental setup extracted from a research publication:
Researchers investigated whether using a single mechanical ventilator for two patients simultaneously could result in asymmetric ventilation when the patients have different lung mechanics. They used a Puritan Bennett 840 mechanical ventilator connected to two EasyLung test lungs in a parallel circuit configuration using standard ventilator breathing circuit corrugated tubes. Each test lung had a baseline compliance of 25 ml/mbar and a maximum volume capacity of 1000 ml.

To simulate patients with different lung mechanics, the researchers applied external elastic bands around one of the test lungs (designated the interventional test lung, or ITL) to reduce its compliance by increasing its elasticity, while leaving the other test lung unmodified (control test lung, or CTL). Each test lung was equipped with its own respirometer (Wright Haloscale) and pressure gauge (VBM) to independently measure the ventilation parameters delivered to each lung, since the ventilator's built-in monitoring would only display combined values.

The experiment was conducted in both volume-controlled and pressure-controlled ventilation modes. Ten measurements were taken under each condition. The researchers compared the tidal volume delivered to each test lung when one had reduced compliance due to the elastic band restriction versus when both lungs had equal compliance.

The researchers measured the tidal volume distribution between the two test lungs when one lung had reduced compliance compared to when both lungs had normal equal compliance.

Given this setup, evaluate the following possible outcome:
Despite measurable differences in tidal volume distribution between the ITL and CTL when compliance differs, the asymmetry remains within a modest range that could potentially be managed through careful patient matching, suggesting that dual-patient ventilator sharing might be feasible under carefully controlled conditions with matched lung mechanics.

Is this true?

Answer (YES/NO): NO